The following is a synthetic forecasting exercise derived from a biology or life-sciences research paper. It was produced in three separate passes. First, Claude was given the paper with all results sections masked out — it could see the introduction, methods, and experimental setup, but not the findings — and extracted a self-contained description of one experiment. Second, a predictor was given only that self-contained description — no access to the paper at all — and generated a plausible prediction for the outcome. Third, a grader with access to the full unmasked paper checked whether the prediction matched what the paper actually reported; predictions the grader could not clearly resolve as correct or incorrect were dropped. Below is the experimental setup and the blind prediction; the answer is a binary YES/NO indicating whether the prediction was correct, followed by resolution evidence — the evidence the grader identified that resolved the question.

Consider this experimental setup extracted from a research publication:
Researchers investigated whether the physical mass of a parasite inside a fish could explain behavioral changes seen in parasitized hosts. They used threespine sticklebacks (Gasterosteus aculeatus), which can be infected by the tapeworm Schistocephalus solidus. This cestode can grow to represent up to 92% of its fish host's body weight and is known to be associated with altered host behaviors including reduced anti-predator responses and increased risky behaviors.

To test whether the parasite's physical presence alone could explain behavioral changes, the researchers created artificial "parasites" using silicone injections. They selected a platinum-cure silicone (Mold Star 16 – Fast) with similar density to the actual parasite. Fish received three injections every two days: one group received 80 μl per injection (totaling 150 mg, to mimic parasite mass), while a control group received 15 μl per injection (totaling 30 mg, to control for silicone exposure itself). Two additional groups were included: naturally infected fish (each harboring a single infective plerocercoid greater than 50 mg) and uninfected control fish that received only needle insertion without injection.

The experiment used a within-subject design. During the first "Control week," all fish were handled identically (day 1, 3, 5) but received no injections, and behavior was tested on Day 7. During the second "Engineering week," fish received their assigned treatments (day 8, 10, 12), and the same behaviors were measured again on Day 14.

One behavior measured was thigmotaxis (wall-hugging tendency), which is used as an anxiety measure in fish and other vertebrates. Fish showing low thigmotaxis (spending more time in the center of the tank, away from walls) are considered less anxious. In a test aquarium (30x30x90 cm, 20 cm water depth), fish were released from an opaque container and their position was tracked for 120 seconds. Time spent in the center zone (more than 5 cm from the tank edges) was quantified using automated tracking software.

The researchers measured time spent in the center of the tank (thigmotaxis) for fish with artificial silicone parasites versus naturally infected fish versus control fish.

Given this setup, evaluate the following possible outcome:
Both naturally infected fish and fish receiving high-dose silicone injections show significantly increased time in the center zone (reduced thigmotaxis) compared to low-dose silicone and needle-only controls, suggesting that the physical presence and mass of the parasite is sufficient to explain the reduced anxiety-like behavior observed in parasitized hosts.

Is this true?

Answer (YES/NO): NO